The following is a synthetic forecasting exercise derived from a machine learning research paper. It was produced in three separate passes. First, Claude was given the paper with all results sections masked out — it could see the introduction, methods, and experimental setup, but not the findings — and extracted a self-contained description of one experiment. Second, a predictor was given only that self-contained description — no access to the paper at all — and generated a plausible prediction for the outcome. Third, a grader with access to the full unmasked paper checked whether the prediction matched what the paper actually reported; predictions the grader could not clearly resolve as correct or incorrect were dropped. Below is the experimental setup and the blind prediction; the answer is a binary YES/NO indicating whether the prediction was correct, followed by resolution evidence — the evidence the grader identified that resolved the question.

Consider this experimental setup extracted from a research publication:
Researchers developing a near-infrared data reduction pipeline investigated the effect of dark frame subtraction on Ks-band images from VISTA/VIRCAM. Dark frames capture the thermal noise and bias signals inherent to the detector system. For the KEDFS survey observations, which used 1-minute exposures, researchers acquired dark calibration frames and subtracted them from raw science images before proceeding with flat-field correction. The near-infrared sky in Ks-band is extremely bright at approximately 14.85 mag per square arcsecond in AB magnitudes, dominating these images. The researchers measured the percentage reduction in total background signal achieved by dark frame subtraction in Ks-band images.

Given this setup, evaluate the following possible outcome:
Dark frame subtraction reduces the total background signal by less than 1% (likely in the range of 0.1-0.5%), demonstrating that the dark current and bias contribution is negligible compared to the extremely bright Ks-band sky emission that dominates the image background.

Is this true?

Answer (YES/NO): NO